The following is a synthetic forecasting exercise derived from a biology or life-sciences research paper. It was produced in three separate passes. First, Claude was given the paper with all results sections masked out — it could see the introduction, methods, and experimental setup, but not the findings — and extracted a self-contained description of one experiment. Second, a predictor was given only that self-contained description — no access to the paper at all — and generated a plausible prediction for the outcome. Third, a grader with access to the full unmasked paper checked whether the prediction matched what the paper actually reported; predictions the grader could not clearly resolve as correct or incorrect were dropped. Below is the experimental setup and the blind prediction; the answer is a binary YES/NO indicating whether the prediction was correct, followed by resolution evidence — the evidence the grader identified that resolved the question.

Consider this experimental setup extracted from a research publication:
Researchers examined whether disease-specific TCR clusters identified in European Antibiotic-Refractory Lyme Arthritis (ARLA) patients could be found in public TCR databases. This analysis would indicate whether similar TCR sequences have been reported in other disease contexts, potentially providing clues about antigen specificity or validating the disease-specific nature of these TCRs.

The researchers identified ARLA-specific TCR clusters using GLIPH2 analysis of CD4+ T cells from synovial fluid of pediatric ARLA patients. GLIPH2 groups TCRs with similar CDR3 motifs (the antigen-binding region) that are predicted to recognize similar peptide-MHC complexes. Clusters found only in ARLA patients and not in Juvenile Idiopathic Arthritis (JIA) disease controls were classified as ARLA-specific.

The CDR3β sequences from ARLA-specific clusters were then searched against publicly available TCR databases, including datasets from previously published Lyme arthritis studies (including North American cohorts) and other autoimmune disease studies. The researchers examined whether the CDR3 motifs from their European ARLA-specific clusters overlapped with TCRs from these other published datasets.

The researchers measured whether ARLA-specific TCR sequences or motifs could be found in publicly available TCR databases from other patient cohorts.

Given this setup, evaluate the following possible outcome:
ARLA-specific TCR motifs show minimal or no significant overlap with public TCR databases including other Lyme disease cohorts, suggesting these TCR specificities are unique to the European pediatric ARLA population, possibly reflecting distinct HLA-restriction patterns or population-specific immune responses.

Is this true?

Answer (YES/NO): YES